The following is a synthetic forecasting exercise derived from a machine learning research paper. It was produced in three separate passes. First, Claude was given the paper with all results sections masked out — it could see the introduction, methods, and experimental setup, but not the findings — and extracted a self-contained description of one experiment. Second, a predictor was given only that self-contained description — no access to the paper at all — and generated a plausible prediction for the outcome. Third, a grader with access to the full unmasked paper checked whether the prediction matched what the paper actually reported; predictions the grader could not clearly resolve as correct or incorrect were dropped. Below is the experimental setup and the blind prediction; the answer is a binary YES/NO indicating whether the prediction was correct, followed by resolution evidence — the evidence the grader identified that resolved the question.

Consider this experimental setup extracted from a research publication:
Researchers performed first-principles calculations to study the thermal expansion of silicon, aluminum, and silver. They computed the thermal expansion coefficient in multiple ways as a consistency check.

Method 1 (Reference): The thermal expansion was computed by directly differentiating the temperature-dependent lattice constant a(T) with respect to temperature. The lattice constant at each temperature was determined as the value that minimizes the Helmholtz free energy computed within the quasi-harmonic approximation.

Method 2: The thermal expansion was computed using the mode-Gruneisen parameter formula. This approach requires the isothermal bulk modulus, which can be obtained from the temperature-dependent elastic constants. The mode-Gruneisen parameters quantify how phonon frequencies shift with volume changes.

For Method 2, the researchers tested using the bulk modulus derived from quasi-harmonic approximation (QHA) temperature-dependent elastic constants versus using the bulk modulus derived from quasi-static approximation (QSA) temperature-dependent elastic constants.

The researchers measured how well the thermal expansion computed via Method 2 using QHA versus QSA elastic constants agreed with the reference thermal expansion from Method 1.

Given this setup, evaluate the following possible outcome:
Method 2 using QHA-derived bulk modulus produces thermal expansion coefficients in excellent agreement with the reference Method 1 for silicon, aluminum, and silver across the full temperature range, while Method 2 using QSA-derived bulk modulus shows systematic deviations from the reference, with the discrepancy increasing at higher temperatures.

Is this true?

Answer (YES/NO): YES